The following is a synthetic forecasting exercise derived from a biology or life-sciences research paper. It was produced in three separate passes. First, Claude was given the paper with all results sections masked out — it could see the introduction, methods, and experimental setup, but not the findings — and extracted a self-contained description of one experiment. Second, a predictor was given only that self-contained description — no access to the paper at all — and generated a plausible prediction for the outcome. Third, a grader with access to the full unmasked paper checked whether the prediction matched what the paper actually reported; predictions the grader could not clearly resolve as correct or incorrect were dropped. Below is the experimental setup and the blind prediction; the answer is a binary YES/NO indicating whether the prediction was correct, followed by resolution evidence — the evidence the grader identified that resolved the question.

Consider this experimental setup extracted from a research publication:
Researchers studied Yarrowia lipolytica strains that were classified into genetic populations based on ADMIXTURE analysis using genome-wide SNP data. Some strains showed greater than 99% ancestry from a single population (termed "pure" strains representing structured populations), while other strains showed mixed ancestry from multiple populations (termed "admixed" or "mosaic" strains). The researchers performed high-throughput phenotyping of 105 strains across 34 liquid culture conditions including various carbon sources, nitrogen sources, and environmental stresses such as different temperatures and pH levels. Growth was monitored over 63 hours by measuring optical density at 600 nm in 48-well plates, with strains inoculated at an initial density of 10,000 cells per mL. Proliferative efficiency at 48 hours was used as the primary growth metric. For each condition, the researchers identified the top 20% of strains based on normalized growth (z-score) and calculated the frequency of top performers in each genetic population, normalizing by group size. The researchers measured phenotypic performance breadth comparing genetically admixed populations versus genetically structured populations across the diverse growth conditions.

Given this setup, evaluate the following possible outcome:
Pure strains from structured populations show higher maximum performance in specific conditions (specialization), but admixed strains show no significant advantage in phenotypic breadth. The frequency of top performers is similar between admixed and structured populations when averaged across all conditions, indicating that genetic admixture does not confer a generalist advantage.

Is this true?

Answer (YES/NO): NO